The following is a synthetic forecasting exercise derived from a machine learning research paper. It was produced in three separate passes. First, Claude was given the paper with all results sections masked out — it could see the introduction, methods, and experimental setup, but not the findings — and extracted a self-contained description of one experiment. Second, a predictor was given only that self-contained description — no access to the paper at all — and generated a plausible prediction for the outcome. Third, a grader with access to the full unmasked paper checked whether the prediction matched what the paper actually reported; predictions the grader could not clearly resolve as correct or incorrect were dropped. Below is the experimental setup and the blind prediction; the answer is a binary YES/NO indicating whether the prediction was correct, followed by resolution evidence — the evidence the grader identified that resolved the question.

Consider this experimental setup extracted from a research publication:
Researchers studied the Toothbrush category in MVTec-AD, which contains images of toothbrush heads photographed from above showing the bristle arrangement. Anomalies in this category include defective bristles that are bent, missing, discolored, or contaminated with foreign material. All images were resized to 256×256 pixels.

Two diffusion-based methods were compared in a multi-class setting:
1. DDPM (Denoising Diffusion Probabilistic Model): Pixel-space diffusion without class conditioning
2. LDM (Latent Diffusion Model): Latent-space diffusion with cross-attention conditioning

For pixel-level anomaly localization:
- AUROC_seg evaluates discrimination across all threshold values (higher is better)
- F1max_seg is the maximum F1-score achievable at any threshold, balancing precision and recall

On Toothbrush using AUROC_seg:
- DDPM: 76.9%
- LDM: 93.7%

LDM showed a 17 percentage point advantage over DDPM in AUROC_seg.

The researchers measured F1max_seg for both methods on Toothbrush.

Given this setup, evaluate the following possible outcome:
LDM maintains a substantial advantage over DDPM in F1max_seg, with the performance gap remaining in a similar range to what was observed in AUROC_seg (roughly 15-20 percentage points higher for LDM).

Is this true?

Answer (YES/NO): NO